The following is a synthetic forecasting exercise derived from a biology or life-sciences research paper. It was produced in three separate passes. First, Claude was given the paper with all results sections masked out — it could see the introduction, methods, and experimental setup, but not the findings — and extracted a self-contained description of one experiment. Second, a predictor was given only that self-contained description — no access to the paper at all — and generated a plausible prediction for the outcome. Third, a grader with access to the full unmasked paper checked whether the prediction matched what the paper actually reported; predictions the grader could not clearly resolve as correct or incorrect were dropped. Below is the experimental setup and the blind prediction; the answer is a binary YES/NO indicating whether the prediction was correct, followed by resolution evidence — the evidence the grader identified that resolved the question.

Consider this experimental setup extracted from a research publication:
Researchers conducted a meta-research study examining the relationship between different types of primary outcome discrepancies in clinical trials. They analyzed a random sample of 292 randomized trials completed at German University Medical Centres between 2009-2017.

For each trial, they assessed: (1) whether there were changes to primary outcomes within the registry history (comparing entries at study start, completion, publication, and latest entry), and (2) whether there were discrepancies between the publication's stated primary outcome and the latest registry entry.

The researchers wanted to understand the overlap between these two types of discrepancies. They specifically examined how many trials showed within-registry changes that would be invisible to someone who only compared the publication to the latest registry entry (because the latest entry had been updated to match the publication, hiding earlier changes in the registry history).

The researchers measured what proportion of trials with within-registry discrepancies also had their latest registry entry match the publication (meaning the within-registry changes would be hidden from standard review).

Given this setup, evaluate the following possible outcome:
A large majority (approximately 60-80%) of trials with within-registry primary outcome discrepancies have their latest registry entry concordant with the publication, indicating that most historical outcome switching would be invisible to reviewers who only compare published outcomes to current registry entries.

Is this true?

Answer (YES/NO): YES